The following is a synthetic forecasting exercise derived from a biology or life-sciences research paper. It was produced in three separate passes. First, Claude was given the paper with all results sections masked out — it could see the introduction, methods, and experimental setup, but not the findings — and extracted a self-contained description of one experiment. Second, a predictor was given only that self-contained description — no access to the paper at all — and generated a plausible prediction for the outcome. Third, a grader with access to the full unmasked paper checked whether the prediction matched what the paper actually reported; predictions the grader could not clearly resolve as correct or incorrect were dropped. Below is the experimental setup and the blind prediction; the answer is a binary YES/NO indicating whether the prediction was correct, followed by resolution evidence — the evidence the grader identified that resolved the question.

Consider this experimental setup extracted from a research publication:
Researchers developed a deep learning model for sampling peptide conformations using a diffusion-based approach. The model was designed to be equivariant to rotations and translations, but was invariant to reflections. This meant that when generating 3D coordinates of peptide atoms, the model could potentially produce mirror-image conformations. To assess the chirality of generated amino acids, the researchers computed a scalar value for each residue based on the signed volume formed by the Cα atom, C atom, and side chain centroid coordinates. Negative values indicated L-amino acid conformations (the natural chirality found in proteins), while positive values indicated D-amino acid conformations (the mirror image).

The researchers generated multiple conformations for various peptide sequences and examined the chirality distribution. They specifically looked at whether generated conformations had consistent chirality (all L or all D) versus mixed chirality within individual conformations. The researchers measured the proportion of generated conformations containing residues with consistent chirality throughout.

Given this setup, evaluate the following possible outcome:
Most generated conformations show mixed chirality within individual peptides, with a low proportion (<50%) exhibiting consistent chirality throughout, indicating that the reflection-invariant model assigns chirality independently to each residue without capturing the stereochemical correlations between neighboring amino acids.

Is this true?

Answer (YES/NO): NO